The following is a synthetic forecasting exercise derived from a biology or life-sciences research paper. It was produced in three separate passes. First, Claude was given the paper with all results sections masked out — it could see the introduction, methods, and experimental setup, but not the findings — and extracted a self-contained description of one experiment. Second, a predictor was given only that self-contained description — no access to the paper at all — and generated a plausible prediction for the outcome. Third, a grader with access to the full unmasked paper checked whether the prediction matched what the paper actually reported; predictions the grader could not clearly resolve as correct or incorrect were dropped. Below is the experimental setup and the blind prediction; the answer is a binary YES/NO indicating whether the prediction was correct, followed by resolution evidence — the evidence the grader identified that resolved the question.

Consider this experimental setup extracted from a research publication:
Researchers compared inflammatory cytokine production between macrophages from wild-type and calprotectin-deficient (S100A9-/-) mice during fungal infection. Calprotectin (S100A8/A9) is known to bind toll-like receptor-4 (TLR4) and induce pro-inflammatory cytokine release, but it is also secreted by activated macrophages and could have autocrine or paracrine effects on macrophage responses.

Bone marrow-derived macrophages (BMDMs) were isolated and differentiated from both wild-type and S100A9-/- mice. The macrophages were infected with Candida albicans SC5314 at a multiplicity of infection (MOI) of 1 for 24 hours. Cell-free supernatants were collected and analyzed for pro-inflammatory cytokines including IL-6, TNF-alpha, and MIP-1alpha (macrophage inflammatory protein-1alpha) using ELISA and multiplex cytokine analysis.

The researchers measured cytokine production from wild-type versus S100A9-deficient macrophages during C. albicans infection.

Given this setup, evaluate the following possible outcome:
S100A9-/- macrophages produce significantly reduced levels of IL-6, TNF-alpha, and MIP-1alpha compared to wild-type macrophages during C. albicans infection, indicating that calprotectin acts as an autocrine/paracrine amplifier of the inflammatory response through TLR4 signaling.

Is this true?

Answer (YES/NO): YES